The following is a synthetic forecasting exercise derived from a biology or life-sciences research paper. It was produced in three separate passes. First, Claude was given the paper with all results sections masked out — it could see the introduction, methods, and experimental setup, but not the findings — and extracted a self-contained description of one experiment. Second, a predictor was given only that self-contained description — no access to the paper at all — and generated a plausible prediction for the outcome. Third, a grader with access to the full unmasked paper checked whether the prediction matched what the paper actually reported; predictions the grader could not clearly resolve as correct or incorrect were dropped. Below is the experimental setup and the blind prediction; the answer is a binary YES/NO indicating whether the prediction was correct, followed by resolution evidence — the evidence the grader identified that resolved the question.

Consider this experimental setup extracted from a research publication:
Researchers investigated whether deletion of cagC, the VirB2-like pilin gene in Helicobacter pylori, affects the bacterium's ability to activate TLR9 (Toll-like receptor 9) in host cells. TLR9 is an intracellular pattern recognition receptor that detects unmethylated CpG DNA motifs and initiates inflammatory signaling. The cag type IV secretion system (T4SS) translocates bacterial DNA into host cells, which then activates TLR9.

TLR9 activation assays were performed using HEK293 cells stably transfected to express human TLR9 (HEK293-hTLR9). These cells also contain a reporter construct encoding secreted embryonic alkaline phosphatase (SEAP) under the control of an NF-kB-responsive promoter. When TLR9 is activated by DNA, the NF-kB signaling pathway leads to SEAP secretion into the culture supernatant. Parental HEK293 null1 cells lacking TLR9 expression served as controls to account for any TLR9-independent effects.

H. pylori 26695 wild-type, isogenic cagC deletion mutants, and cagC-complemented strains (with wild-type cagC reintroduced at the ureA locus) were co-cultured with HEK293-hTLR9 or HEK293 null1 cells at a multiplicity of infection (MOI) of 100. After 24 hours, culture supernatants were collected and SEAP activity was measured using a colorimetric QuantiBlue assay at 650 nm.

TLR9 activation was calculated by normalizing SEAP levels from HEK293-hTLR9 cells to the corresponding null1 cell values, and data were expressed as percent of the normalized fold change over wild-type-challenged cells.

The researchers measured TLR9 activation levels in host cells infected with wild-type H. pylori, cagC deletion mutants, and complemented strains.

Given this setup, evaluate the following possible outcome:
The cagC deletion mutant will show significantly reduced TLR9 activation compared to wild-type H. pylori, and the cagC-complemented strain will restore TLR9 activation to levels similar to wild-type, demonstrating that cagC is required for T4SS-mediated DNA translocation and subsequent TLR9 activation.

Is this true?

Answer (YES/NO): YES